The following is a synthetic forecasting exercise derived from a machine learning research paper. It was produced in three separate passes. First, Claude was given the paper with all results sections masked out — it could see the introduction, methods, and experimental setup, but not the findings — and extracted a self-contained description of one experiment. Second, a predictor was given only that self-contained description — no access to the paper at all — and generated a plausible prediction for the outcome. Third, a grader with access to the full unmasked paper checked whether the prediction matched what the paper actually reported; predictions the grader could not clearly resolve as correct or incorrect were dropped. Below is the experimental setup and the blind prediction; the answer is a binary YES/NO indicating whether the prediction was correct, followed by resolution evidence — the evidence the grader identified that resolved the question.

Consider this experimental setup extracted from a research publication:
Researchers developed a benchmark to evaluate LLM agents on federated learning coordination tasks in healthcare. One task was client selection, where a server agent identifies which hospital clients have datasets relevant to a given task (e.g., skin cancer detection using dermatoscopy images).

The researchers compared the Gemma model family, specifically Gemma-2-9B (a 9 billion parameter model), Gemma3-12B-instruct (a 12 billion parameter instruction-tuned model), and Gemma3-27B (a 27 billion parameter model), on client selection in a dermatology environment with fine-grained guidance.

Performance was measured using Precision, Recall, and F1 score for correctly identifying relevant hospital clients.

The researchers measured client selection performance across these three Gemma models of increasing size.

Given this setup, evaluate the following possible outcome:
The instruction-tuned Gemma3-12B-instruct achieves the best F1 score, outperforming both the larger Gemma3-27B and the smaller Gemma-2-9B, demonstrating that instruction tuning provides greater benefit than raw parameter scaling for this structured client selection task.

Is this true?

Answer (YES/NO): NO